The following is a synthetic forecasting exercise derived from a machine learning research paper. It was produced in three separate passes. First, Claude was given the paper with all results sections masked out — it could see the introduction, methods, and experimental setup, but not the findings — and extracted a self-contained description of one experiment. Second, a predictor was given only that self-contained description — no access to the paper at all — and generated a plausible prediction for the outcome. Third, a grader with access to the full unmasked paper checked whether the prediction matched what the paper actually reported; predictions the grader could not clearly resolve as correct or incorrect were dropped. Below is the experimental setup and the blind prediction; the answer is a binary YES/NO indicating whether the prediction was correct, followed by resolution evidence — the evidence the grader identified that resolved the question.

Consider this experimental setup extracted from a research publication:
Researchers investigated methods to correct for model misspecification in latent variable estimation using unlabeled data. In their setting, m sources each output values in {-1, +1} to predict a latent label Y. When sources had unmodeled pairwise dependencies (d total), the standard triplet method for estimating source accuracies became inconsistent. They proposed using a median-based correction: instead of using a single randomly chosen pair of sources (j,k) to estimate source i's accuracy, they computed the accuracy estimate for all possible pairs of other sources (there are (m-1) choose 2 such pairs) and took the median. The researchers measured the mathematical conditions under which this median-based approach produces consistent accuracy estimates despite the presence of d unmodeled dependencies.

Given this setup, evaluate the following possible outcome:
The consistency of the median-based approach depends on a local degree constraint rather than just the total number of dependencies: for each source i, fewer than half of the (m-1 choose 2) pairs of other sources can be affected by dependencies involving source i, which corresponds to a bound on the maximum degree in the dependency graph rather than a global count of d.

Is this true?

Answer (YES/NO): NO